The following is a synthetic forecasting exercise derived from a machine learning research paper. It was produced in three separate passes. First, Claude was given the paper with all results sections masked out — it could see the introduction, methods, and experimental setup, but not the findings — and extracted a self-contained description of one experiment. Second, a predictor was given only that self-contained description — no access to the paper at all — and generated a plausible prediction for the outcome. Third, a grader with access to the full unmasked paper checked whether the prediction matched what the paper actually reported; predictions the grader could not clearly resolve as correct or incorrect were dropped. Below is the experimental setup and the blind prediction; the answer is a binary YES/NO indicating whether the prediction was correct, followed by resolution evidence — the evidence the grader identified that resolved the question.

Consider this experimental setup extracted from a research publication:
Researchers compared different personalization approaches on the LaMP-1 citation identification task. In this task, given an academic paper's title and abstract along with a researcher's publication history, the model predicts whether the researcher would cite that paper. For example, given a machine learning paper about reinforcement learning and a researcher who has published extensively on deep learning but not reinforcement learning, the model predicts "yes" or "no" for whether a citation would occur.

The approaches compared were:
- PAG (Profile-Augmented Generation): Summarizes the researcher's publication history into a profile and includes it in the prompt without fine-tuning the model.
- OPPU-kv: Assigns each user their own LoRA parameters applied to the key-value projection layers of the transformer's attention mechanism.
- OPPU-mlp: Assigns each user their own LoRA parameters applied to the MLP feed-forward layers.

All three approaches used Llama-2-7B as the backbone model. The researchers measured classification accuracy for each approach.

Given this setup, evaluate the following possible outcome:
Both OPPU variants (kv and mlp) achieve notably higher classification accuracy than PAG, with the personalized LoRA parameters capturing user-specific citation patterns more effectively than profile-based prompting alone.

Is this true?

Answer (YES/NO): NO